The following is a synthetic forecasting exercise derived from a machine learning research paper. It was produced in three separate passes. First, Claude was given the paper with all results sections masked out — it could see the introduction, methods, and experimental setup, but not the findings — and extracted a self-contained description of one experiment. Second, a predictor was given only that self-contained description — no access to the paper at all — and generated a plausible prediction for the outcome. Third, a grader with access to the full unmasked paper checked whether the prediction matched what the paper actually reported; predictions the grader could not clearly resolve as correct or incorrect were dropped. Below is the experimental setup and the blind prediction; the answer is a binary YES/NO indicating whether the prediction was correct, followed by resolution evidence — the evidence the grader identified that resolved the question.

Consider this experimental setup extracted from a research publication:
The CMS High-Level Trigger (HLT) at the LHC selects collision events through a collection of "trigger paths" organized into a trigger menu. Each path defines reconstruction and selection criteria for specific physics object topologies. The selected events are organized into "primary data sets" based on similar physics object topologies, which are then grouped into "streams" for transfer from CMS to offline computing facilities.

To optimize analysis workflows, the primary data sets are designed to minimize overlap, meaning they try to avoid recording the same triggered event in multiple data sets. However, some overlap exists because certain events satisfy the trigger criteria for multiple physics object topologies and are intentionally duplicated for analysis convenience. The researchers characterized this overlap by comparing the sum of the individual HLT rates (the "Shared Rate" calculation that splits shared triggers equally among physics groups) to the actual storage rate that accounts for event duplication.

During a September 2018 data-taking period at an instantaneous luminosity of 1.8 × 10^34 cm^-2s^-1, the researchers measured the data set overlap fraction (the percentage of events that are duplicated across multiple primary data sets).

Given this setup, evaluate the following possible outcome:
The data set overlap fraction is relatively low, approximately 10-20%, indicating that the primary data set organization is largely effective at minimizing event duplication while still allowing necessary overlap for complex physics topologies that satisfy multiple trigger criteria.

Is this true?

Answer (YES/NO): NO